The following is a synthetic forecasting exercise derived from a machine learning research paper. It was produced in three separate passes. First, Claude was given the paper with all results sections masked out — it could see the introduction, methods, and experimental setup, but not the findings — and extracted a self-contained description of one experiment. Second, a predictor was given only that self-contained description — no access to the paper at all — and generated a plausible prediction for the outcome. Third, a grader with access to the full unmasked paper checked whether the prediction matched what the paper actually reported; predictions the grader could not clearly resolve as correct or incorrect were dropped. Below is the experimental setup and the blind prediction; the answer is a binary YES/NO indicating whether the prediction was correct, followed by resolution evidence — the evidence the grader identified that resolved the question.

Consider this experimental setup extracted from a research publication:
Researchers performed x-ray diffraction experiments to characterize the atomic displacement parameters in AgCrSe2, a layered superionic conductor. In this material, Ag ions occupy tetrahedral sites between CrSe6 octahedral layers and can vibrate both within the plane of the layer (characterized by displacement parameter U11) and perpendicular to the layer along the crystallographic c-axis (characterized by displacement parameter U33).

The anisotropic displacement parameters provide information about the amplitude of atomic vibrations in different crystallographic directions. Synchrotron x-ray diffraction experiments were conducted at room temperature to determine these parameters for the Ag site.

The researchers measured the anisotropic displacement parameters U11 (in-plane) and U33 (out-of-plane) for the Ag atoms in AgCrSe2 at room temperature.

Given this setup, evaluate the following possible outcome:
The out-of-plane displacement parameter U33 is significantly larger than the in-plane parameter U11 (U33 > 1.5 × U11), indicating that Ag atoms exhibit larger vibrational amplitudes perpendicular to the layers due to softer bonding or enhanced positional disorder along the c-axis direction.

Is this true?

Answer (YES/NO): NO